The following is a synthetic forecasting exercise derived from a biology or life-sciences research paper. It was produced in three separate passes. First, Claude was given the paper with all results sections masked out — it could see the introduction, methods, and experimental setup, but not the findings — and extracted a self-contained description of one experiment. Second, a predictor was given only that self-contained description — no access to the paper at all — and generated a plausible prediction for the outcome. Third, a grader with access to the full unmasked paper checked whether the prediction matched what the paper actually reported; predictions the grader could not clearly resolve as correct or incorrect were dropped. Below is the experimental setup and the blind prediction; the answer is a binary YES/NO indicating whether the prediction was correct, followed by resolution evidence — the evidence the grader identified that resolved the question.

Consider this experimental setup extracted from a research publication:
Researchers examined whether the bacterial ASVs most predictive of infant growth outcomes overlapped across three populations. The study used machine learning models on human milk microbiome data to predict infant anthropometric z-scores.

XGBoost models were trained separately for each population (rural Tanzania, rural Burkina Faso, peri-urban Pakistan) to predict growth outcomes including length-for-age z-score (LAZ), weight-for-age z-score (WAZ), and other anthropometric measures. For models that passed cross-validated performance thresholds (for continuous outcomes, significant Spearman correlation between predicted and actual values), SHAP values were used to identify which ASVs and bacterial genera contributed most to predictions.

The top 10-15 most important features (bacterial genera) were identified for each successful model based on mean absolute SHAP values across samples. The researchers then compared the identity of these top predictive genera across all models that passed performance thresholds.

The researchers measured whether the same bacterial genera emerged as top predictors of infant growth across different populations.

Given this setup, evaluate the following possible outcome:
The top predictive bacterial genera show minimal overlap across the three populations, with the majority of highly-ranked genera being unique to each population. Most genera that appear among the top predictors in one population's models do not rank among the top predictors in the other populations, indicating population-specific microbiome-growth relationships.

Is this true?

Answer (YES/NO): NO